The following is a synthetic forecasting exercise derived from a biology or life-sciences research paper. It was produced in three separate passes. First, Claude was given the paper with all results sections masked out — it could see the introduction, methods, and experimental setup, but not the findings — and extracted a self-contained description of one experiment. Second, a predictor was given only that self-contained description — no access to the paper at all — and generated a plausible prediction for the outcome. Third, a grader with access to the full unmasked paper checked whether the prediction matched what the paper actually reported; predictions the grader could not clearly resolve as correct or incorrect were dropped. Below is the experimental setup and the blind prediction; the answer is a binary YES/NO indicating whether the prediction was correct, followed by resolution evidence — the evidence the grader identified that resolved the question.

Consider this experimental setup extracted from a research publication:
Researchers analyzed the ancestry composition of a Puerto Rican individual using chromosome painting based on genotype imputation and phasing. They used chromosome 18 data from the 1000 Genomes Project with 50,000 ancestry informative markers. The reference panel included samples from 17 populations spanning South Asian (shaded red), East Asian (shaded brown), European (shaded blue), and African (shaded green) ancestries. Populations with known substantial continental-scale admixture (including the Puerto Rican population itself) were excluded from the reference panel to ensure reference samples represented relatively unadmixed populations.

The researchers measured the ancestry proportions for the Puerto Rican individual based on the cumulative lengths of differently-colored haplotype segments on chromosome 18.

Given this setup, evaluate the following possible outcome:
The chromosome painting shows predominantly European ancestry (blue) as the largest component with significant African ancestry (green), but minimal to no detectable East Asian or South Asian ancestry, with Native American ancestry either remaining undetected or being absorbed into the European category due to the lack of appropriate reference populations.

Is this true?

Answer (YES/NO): NO